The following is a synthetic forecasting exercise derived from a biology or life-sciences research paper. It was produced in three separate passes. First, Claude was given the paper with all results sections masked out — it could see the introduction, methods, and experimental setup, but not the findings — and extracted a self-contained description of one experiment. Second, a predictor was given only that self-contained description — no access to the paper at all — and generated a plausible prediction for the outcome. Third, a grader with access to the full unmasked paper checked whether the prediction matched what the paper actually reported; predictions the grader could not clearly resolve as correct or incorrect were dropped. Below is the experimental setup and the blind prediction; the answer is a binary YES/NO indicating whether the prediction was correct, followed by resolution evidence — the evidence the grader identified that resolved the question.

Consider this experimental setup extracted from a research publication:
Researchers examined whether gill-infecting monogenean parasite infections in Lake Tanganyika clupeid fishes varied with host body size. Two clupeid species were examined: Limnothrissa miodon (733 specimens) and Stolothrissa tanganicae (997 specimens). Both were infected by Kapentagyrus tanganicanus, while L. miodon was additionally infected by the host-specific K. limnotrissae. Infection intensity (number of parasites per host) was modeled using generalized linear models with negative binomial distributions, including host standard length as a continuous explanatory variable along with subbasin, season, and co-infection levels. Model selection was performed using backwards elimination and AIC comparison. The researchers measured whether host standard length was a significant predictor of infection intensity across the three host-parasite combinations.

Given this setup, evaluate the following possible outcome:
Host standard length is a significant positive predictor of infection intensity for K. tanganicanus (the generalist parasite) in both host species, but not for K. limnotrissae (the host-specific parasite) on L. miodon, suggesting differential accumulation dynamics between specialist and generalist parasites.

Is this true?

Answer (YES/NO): NO